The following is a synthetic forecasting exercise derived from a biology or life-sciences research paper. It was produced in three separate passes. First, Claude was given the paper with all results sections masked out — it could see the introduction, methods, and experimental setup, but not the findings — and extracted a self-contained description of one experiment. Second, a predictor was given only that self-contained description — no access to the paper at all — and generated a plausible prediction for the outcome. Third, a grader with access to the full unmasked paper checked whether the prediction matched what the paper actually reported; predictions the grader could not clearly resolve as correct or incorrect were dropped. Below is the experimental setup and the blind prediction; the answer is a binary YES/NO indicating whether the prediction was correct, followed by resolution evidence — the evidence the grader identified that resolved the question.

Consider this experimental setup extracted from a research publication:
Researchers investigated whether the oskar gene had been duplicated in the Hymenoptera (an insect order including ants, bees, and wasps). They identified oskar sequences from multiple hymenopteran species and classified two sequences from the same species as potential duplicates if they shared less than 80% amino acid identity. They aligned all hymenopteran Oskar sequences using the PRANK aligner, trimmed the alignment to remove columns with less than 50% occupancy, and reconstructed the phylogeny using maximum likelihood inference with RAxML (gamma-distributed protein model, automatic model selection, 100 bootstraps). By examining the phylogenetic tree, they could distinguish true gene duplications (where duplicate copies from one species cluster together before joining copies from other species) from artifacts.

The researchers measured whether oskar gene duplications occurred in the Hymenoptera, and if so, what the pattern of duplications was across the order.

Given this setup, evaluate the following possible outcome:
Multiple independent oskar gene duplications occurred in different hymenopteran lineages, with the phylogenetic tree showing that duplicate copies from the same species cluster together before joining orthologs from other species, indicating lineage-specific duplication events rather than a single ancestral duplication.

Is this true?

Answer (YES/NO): YES